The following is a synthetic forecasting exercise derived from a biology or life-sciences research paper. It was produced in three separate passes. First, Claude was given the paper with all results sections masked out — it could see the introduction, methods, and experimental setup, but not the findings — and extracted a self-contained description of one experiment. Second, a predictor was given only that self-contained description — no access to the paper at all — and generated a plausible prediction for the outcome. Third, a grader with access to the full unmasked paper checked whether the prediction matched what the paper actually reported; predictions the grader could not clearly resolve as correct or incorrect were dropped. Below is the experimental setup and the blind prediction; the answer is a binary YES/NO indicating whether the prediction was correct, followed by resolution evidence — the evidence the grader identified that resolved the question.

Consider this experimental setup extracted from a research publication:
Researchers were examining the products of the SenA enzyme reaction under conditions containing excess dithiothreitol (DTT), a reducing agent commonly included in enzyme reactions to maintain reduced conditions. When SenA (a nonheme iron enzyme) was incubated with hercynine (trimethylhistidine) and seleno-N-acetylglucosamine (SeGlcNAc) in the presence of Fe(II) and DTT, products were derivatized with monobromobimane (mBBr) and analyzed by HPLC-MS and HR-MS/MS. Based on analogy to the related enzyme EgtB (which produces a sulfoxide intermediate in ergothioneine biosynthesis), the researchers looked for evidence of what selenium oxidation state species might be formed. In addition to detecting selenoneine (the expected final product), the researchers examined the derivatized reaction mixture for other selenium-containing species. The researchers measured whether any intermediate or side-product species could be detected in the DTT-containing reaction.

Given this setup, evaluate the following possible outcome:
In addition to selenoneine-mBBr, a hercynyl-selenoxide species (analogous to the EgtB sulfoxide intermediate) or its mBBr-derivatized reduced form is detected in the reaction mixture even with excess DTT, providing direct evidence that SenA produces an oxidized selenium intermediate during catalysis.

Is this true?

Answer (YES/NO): YES